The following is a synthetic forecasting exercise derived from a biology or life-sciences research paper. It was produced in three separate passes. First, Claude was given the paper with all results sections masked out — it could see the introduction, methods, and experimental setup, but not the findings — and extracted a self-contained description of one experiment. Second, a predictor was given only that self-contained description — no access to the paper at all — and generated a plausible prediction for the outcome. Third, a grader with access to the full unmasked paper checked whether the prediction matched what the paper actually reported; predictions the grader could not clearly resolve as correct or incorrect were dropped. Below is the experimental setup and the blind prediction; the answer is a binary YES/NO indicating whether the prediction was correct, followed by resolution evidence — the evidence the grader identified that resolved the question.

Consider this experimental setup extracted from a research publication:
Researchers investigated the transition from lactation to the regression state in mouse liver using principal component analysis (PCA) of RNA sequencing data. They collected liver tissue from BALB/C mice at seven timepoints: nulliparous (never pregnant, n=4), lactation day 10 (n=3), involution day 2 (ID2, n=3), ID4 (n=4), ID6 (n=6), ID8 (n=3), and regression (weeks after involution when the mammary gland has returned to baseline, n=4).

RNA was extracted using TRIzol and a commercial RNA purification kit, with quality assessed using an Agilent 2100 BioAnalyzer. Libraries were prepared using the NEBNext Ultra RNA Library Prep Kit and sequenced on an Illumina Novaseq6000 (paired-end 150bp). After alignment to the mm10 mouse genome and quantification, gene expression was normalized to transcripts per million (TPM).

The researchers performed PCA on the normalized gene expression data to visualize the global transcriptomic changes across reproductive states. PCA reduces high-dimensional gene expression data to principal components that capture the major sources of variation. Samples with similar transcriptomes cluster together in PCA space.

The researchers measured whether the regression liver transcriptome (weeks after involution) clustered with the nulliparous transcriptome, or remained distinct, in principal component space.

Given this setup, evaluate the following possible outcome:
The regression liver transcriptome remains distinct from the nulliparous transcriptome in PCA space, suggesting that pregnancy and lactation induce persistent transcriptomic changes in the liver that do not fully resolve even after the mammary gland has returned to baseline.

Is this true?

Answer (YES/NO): NO